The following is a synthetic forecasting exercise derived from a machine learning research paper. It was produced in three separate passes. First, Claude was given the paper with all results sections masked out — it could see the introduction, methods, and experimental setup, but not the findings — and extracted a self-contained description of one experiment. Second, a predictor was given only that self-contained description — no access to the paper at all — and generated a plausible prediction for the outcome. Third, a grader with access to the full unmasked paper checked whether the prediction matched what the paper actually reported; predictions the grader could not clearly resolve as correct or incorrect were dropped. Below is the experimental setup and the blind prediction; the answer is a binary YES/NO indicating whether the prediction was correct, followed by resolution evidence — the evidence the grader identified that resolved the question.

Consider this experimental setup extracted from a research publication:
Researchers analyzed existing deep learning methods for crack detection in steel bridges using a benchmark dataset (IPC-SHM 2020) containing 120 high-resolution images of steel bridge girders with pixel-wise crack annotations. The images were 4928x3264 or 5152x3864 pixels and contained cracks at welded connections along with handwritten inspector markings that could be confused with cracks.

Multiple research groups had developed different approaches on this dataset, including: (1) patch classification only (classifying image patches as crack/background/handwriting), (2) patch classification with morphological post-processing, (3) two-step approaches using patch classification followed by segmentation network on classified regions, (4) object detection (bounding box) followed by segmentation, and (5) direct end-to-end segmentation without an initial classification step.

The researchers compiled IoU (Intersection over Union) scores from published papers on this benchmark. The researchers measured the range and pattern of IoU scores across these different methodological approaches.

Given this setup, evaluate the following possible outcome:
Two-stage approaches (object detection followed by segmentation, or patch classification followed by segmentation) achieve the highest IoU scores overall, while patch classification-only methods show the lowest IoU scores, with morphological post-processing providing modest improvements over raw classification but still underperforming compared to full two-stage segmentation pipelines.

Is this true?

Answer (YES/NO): NO